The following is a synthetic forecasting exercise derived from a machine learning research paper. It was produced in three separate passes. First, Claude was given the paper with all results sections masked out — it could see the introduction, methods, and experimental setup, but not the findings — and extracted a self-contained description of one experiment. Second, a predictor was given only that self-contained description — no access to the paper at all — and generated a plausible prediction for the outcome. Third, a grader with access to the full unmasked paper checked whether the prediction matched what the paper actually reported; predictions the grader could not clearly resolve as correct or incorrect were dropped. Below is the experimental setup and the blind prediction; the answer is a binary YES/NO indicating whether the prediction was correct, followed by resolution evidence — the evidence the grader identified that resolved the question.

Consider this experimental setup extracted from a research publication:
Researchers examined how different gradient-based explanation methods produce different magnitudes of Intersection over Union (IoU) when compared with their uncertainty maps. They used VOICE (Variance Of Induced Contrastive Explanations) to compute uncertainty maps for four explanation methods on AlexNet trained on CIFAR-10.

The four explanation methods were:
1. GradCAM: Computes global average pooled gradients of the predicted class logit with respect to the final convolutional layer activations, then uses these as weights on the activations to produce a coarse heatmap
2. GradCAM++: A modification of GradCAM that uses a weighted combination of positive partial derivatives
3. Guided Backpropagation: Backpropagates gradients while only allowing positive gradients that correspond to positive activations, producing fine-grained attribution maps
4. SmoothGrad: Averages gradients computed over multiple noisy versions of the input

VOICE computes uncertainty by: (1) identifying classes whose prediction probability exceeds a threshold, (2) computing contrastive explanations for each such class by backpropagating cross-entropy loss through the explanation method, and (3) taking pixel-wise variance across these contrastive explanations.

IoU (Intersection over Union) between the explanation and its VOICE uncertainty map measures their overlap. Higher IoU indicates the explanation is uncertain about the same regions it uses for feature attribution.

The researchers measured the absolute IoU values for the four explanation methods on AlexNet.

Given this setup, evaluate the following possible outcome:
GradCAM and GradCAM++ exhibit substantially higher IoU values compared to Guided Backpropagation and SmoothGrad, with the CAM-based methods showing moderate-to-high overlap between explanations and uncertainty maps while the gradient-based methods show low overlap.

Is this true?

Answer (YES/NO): NO